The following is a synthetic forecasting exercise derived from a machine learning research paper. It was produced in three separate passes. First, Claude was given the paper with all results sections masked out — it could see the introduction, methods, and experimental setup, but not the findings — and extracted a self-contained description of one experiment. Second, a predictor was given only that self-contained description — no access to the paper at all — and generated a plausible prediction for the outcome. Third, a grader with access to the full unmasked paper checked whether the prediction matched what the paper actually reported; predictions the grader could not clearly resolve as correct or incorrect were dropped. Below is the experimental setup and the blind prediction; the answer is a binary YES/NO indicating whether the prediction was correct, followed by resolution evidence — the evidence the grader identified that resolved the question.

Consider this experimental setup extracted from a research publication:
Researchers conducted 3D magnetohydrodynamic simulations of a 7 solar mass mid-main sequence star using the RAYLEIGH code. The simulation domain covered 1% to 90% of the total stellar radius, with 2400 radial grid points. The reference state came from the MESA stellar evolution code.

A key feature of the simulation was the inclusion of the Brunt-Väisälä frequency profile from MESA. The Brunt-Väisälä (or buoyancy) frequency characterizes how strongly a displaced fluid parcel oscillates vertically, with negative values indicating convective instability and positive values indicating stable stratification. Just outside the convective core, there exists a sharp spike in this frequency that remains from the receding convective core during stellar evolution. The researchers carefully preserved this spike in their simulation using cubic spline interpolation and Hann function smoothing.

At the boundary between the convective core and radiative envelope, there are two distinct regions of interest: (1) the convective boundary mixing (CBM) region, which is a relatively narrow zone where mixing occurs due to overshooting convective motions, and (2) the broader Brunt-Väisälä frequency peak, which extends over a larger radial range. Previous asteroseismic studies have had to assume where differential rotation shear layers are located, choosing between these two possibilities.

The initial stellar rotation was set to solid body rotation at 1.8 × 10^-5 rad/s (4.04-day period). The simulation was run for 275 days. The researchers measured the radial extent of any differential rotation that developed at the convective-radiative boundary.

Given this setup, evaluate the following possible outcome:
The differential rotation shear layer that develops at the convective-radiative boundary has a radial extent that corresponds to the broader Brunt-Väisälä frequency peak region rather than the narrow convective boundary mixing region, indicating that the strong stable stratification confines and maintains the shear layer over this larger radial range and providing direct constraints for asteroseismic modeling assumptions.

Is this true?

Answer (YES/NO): YES